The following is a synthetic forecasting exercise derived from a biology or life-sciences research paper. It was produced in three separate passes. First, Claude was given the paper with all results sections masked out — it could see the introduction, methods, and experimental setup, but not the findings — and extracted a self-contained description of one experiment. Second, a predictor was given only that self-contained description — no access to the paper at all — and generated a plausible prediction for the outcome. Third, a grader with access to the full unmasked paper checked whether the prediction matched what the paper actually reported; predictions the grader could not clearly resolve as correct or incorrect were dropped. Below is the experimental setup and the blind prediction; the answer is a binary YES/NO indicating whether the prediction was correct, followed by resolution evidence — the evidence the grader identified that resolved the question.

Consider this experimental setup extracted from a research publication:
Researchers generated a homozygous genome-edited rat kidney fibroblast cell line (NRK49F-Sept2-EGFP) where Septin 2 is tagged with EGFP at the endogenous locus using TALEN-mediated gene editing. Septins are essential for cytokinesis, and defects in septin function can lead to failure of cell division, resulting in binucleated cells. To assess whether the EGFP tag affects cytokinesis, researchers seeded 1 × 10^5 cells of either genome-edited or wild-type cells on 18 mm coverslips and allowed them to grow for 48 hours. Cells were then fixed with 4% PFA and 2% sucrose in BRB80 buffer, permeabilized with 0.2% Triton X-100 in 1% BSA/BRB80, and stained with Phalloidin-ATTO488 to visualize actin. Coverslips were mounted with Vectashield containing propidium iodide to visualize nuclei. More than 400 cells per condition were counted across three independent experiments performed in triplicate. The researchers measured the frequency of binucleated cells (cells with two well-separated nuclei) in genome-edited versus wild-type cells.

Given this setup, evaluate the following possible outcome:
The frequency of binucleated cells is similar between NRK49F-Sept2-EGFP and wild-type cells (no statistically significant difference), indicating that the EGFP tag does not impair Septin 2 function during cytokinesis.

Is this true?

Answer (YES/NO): YES